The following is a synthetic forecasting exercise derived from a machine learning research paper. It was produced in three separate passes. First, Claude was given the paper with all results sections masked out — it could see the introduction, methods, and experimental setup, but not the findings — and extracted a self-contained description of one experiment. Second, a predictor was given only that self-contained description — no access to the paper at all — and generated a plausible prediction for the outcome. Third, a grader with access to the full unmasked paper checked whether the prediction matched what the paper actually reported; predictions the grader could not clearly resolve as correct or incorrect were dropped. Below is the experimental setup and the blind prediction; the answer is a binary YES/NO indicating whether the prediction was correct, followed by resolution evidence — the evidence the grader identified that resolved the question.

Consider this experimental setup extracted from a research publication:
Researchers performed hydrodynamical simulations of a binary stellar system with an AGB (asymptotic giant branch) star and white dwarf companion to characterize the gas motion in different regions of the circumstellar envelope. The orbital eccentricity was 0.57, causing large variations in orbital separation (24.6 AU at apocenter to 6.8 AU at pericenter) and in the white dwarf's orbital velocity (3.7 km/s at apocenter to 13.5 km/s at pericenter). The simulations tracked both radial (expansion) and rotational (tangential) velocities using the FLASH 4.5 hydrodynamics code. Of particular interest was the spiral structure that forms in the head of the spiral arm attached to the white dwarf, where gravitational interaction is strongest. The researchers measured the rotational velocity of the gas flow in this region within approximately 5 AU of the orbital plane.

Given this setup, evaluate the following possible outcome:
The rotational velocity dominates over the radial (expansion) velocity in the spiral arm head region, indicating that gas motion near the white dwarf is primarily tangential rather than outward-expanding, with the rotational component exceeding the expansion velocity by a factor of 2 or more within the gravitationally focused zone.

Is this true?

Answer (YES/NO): YES